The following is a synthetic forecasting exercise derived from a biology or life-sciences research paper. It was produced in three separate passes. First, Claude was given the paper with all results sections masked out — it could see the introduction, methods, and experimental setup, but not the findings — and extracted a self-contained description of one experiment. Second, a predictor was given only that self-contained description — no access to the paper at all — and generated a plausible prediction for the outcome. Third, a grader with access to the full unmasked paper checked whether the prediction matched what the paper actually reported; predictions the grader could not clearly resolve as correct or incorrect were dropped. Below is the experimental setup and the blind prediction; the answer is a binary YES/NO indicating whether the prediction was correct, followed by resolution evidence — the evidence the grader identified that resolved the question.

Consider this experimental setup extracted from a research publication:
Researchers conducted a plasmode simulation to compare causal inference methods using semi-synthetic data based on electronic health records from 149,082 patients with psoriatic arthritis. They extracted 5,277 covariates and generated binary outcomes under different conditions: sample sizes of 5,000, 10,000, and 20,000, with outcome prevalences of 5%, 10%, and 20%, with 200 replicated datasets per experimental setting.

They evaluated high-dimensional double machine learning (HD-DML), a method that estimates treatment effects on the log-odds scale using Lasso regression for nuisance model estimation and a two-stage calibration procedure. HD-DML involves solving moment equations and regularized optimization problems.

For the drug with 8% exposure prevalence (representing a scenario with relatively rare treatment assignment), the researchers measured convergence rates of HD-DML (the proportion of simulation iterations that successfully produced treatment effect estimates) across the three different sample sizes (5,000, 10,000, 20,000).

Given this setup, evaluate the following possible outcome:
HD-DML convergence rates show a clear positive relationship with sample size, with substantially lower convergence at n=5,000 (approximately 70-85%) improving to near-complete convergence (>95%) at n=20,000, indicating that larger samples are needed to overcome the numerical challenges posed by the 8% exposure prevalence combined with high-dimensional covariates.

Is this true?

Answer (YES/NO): NO